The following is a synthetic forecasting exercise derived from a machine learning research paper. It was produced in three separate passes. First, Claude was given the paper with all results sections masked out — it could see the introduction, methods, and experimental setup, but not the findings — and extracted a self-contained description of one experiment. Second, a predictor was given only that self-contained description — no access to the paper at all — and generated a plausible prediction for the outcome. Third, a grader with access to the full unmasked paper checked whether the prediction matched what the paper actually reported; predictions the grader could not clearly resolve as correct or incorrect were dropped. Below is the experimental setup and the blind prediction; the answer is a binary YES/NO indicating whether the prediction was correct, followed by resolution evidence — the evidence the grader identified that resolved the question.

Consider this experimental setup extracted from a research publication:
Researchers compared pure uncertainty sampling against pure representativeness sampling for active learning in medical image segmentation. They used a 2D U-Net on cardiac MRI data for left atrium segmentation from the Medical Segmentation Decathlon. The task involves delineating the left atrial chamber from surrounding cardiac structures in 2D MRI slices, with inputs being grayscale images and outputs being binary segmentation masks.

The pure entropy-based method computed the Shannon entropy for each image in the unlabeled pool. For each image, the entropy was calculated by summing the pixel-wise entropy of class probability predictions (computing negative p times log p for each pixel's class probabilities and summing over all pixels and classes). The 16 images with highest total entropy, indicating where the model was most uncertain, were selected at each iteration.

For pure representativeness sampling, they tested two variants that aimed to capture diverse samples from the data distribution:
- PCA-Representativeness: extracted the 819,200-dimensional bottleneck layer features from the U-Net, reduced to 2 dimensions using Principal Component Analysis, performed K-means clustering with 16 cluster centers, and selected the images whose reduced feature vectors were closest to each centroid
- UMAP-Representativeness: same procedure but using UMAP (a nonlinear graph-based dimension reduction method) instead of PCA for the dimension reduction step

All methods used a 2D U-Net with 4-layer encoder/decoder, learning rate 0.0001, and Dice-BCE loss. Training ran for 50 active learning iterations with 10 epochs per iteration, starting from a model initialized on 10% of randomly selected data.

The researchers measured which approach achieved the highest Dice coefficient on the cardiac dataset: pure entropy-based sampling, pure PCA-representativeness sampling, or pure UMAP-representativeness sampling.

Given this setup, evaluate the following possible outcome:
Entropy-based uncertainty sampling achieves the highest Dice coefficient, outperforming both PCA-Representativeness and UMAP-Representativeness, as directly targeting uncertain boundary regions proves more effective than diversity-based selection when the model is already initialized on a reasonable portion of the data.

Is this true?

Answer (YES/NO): YES